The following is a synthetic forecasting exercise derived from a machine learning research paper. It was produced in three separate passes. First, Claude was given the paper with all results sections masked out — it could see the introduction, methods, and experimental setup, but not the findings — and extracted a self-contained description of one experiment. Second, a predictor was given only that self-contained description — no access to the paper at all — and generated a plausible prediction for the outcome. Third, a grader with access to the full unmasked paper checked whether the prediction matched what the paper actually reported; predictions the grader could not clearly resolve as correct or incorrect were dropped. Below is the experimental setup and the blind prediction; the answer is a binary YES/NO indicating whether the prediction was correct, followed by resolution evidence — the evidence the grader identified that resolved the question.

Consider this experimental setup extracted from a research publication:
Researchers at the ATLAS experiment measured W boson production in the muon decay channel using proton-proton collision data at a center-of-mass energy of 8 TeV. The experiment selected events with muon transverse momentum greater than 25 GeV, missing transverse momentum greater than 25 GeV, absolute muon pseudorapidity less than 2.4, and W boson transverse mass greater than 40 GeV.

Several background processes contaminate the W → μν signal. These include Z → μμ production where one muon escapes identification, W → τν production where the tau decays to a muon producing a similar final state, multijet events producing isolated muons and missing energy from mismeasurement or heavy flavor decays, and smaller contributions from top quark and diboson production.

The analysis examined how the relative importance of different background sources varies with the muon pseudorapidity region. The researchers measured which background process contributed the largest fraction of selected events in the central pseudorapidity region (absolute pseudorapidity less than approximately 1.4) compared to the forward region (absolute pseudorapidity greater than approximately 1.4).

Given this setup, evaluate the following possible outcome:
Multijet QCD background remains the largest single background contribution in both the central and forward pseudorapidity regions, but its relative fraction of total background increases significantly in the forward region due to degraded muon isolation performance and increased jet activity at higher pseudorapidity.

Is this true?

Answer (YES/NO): NO